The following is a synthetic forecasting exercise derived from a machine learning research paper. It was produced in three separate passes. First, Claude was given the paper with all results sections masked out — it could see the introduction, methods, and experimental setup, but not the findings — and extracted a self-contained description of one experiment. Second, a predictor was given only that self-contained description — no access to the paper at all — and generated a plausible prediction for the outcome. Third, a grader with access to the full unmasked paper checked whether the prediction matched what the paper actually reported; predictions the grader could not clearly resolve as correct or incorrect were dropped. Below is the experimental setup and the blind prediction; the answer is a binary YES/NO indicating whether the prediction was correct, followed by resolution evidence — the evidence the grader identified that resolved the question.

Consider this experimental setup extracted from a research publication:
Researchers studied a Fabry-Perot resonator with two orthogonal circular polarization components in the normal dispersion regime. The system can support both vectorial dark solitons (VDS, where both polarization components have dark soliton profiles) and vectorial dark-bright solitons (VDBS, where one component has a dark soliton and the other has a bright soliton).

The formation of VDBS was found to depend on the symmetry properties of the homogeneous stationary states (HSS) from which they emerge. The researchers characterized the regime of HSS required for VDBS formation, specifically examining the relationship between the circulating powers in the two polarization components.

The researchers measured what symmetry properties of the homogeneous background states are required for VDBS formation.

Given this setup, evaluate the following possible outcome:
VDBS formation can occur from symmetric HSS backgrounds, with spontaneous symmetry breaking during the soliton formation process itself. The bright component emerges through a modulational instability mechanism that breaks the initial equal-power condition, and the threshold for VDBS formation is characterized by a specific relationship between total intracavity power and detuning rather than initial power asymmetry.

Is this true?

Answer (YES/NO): NO